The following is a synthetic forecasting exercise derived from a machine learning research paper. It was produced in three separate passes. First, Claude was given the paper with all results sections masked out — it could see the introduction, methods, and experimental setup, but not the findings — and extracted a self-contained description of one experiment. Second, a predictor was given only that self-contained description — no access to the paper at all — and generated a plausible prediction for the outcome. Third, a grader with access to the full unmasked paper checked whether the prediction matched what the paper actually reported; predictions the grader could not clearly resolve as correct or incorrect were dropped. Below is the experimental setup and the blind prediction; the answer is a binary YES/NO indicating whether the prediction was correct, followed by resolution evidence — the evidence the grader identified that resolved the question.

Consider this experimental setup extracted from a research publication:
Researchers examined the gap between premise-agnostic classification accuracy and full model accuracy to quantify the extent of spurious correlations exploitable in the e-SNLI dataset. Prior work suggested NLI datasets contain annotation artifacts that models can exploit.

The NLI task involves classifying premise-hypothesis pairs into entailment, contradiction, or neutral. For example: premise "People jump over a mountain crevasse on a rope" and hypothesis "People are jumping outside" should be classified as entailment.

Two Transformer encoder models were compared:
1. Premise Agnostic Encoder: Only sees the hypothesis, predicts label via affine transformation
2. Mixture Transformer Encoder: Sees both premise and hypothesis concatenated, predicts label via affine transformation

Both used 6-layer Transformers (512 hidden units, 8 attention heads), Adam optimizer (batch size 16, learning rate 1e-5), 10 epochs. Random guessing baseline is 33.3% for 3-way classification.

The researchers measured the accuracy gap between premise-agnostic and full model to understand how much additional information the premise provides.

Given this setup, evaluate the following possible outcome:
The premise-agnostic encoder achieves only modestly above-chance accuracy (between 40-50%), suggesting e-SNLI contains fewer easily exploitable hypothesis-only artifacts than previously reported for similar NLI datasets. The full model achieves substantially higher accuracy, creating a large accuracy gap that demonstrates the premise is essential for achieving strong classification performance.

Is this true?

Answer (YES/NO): NO